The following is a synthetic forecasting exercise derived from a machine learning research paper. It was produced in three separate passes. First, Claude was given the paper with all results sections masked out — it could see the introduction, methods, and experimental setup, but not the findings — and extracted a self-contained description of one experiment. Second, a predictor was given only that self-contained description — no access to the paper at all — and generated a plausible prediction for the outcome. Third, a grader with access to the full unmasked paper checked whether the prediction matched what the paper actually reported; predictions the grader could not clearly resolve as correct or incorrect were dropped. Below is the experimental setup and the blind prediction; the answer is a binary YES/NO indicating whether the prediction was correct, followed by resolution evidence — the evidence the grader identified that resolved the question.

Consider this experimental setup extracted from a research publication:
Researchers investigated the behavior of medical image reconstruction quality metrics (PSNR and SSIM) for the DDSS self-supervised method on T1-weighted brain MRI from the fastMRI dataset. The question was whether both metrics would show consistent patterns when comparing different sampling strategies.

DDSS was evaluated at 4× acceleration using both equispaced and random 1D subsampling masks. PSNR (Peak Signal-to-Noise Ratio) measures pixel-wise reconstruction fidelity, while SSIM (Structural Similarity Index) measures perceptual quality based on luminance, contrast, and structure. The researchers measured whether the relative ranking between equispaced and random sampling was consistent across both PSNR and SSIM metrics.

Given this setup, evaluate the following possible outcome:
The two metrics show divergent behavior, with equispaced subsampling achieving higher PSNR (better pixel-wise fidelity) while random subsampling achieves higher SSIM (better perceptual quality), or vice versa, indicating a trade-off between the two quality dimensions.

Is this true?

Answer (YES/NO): NO